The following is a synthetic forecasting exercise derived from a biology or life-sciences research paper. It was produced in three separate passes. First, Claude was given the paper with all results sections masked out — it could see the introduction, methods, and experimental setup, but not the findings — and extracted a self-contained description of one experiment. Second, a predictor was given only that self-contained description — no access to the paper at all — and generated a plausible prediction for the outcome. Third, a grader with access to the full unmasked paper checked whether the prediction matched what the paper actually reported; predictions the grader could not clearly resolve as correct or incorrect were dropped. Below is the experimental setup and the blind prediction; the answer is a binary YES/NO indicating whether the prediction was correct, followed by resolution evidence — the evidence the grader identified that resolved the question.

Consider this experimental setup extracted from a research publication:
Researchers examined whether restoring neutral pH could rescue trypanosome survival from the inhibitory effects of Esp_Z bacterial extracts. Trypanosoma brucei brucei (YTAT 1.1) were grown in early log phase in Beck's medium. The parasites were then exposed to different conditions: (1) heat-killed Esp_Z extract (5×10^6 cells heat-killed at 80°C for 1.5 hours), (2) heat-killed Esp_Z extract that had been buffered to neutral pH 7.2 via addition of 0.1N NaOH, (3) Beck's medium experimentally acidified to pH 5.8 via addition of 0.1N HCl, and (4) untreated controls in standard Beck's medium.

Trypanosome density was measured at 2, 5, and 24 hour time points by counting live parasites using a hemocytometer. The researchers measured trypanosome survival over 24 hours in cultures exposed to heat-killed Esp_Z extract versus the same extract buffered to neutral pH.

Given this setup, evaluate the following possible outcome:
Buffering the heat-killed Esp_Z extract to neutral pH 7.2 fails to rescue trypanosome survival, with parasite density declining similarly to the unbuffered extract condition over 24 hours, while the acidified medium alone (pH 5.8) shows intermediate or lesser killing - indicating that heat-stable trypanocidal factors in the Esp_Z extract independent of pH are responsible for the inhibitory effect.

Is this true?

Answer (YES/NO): NO